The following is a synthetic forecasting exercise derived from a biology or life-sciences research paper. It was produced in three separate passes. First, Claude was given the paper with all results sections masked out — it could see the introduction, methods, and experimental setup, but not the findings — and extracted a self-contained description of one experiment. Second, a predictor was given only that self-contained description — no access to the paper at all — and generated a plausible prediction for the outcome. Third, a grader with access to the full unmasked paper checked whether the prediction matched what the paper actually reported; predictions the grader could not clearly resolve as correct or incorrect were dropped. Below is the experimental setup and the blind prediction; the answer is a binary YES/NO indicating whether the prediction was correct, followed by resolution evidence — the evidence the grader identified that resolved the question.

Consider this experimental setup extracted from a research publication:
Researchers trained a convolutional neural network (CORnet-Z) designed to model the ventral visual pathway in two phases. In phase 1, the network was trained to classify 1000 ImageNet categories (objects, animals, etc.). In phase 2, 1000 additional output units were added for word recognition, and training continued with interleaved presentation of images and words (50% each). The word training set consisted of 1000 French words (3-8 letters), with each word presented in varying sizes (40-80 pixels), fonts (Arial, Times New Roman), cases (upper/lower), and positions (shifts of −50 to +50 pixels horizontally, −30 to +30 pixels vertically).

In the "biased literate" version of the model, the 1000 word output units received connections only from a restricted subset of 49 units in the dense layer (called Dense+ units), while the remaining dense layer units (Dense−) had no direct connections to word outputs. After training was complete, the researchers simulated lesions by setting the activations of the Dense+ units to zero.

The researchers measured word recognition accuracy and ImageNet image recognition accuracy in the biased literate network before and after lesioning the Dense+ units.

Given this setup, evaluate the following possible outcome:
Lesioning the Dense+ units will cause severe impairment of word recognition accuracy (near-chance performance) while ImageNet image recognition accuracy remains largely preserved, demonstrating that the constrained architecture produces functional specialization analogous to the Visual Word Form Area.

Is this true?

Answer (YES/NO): YES